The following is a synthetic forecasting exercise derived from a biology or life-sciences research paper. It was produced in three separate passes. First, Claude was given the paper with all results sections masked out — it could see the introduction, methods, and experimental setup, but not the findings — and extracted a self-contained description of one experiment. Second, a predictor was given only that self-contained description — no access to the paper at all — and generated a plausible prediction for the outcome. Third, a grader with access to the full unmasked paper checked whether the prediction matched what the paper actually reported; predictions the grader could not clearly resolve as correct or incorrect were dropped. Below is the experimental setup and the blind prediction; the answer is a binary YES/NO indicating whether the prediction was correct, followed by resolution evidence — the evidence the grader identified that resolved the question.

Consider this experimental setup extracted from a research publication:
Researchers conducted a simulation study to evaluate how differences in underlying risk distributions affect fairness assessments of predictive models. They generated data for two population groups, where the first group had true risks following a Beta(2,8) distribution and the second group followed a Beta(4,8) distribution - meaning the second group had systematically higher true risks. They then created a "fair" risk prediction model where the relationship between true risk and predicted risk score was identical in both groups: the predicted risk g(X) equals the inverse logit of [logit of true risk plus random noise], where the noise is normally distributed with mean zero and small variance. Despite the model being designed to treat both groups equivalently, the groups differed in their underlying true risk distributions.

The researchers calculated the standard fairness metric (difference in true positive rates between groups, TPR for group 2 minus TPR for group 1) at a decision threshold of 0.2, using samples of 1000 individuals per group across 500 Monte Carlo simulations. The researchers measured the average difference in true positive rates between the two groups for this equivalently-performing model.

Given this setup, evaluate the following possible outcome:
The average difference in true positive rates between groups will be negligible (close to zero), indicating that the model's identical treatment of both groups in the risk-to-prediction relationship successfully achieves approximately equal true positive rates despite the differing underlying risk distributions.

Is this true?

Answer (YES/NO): NO